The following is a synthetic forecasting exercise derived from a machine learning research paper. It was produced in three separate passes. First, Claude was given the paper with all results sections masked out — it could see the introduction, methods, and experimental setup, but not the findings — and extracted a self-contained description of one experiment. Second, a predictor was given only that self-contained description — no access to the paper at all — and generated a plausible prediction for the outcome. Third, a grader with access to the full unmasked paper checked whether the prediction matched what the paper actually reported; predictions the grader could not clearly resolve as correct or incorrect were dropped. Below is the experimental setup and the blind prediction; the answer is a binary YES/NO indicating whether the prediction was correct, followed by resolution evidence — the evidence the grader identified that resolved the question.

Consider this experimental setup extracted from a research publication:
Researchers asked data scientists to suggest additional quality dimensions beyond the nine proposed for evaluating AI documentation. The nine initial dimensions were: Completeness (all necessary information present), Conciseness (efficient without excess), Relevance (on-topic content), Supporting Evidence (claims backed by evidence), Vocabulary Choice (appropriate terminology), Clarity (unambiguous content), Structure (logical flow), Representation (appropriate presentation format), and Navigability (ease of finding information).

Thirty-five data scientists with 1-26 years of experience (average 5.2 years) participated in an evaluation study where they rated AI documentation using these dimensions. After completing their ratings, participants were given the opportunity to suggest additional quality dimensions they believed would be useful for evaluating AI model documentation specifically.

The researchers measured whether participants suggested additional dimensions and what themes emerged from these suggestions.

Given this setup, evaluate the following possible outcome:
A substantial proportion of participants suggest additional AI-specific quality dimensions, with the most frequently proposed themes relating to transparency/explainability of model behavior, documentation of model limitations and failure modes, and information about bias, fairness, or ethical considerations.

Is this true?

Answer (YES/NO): NO